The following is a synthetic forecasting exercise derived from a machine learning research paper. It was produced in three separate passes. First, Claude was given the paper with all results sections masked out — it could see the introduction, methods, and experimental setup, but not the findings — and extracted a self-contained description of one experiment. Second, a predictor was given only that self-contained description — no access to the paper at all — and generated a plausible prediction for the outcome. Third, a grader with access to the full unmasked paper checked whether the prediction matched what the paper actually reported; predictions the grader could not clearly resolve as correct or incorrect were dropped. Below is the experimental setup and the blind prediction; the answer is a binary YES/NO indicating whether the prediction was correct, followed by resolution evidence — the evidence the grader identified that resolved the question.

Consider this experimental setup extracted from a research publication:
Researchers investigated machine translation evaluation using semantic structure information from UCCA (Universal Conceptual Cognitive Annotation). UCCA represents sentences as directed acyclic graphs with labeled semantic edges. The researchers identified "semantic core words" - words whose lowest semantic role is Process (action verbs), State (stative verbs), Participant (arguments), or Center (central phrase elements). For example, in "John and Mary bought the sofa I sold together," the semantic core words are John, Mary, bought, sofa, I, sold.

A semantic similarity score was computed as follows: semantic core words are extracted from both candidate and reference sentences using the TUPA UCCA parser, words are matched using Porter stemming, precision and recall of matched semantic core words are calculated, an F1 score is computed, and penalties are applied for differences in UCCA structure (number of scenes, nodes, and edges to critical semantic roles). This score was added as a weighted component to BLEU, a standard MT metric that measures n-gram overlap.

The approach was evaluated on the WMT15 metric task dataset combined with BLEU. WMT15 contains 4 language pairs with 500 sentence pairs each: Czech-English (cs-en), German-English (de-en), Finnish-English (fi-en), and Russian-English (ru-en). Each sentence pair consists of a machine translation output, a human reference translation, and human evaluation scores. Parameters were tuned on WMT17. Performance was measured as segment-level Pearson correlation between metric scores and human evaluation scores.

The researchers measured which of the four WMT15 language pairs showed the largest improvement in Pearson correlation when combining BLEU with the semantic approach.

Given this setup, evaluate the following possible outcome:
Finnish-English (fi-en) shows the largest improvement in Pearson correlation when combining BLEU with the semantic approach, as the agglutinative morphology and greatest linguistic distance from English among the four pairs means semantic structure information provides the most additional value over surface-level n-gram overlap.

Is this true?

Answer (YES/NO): YES